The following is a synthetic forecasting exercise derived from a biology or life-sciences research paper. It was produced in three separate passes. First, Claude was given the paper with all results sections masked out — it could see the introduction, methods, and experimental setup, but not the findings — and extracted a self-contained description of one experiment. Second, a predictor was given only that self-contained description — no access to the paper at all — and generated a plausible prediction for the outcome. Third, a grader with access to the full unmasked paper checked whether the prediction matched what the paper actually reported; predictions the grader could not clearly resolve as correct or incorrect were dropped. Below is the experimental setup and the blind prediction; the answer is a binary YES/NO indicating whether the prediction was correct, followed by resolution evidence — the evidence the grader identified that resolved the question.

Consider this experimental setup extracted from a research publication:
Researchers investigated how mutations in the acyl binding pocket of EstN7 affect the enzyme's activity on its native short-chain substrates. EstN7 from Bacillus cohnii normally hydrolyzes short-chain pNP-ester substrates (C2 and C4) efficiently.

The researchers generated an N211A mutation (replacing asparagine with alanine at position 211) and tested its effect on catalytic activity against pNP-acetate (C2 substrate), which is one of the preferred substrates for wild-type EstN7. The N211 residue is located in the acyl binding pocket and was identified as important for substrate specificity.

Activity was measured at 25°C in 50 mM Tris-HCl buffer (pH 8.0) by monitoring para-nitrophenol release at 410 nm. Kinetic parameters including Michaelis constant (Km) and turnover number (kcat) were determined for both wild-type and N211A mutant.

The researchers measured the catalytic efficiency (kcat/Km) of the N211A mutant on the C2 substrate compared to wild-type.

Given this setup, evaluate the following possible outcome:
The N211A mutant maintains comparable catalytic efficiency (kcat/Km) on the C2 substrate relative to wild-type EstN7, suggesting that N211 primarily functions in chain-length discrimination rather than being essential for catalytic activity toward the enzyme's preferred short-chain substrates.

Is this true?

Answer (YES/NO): NO